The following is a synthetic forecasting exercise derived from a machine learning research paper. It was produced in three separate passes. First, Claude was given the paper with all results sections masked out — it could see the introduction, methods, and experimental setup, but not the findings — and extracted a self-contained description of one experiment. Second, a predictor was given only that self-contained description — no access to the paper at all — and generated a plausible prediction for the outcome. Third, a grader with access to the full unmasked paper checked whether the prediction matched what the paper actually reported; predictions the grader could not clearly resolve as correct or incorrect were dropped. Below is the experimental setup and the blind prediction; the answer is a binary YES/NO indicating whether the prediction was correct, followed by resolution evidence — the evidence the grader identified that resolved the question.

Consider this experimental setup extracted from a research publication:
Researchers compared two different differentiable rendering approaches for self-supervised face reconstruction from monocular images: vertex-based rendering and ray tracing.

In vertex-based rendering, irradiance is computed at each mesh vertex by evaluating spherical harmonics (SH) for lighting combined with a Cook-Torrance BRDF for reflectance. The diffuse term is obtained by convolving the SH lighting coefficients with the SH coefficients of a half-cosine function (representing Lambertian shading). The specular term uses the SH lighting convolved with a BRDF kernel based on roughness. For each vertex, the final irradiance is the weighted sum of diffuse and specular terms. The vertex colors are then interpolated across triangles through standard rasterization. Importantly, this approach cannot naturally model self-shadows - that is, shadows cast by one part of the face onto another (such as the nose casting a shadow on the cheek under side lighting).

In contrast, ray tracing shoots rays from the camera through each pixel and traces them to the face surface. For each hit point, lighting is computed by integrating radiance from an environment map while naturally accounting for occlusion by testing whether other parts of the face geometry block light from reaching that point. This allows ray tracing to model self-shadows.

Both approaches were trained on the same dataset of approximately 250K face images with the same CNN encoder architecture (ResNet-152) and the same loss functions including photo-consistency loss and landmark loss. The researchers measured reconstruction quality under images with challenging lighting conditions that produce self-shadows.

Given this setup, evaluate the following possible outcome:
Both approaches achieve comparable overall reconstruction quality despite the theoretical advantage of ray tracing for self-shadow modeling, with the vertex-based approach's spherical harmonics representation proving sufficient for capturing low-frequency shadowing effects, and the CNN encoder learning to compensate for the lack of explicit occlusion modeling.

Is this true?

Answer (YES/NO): NO